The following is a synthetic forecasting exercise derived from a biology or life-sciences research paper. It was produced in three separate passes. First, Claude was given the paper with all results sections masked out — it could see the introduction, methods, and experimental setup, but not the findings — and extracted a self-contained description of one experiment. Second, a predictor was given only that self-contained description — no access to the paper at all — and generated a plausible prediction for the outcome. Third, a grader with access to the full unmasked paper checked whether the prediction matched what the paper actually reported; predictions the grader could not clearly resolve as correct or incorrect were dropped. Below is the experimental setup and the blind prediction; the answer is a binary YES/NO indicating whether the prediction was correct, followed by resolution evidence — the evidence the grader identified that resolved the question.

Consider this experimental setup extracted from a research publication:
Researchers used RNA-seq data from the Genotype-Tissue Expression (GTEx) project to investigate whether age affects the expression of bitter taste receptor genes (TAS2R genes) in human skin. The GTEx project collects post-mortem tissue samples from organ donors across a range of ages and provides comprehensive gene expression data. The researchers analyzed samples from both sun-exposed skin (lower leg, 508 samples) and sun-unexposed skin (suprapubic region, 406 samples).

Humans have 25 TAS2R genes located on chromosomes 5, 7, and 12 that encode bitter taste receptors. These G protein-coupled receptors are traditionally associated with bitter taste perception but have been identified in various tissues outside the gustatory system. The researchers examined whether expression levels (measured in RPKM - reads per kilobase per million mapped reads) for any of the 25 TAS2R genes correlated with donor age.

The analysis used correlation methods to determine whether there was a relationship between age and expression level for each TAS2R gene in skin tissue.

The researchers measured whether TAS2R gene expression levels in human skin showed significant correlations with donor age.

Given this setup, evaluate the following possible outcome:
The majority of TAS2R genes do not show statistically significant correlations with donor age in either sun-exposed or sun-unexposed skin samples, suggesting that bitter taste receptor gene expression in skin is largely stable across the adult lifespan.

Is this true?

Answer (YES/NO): YES